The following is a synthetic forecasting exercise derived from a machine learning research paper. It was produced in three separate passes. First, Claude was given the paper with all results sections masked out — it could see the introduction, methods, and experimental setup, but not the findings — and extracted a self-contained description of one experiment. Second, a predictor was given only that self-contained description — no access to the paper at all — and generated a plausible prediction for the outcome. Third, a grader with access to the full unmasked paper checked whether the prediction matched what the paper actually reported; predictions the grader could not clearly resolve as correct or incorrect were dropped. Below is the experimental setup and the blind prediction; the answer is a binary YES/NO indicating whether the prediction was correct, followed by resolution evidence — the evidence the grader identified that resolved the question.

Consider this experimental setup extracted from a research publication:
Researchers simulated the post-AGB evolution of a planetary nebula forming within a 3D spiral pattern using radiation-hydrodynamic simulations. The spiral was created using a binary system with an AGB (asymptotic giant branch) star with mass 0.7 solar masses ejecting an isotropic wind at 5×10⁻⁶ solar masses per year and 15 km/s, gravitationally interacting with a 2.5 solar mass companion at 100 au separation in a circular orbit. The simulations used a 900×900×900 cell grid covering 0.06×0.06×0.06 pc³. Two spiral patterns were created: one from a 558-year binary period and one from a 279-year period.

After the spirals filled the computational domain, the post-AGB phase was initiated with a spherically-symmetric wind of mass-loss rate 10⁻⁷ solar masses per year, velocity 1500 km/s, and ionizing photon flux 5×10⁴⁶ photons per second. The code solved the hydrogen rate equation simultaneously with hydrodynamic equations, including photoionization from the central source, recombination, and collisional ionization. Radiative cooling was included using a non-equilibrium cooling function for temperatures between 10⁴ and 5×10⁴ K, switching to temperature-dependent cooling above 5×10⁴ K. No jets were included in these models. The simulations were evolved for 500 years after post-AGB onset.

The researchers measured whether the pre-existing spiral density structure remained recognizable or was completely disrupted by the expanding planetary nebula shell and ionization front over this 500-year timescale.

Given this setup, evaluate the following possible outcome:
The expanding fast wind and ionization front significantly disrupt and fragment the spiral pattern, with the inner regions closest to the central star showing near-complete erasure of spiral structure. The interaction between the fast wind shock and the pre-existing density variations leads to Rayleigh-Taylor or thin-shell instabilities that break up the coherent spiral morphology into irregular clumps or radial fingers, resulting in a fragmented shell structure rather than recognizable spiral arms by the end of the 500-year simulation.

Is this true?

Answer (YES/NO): NO